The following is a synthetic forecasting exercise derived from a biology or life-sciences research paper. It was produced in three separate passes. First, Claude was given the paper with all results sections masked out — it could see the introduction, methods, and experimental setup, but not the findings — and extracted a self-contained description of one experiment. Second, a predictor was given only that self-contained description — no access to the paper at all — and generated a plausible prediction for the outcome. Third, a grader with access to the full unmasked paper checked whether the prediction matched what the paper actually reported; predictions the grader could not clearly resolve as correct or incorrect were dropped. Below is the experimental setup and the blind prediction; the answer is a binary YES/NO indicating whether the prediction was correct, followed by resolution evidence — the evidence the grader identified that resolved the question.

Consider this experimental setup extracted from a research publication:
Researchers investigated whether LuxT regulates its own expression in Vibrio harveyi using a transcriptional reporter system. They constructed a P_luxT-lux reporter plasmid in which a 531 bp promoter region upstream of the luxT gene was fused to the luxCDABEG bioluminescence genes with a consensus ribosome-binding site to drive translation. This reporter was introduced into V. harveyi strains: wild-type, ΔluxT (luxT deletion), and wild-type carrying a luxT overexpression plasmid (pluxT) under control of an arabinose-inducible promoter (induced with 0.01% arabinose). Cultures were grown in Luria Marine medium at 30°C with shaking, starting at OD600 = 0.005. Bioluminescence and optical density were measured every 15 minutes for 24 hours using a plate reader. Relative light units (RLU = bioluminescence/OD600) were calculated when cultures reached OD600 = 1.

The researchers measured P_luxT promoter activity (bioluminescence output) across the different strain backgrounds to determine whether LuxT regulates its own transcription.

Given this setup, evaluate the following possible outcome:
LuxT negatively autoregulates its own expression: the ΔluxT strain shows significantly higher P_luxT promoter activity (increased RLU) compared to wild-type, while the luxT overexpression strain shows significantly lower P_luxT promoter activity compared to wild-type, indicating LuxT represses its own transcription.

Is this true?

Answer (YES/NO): NO